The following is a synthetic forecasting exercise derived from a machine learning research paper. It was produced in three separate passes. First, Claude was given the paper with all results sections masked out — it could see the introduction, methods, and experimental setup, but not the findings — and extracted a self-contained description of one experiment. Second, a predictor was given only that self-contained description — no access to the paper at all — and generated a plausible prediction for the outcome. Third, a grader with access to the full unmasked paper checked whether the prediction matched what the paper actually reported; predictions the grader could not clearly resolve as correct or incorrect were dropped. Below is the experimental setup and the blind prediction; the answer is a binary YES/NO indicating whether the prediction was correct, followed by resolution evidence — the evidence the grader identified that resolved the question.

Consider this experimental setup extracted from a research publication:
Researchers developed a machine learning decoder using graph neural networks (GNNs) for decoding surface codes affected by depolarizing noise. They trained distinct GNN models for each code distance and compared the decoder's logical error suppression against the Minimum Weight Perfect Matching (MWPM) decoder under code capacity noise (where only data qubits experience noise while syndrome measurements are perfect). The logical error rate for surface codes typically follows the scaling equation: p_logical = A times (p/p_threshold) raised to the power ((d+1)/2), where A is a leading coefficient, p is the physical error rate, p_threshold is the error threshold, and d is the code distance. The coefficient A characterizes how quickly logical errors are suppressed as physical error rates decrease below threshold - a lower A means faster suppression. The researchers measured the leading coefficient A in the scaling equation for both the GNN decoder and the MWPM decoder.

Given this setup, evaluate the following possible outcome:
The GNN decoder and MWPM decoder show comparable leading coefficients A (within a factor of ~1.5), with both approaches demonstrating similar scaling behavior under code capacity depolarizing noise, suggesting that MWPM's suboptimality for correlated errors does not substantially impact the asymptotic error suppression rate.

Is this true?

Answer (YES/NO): YES